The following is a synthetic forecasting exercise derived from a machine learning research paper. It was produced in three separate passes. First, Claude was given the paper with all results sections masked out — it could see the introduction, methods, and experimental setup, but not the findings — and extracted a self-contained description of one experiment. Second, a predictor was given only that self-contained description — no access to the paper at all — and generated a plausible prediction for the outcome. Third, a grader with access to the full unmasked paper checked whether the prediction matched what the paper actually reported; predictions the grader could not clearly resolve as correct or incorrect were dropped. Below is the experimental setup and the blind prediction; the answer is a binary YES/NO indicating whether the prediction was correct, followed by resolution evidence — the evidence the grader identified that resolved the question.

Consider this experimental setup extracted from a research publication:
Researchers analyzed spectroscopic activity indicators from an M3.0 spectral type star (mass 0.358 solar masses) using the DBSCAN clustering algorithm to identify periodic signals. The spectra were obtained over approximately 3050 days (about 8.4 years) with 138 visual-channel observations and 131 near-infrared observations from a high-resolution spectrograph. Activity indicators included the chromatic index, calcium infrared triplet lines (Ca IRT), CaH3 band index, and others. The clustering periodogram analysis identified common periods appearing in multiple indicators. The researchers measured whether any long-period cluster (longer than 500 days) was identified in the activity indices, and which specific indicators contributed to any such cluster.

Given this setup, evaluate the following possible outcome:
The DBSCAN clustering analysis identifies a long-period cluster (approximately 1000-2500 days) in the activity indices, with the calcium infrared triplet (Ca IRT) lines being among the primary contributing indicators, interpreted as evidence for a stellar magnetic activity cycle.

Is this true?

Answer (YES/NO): NO